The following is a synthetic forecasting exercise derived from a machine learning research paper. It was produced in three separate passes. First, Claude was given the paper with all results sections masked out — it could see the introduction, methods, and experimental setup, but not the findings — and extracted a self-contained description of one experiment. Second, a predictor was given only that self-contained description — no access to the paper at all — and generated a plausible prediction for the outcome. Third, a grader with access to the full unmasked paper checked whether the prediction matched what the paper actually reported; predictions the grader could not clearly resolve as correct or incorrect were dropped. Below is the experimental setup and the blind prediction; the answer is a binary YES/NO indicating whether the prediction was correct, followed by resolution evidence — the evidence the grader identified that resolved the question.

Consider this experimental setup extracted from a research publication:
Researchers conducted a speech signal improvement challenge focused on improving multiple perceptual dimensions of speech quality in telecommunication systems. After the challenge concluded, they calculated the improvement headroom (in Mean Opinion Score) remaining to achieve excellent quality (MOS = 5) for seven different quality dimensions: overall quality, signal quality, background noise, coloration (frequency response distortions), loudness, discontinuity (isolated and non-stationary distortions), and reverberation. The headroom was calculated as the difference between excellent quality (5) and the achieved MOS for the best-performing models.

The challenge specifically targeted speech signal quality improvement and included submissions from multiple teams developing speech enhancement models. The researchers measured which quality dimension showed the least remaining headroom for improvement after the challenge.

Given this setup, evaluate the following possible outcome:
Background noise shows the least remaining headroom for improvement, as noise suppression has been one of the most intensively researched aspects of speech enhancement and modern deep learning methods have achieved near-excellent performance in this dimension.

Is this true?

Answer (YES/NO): YES